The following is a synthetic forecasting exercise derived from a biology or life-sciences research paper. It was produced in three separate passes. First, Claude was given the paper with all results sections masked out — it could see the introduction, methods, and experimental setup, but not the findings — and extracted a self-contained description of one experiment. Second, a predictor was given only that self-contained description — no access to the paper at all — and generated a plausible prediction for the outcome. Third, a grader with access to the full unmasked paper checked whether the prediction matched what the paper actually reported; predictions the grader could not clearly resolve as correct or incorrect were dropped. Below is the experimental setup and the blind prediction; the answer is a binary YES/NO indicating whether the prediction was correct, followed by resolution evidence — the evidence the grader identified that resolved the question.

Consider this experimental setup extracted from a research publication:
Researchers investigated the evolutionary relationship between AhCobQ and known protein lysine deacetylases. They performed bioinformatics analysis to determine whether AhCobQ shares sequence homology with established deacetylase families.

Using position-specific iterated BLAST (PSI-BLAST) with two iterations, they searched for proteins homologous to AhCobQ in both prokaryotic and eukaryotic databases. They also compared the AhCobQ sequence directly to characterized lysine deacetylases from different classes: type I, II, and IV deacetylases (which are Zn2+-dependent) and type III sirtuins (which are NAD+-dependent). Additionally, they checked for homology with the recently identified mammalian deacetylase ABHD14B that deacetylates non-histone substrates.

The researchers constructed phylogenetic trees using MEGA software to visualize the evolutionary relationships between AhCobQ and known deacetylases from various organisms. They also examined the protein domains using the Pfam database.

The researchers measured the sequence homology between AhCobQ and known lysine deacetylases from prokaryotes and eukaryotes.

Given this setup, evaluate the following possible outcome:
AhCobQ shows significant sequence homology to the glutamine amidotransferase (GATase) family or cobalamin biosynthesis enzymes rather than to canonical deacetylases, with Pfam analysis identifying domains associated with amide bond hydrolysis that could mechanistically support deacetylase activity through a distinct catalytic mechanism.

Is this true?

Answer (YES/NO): NO